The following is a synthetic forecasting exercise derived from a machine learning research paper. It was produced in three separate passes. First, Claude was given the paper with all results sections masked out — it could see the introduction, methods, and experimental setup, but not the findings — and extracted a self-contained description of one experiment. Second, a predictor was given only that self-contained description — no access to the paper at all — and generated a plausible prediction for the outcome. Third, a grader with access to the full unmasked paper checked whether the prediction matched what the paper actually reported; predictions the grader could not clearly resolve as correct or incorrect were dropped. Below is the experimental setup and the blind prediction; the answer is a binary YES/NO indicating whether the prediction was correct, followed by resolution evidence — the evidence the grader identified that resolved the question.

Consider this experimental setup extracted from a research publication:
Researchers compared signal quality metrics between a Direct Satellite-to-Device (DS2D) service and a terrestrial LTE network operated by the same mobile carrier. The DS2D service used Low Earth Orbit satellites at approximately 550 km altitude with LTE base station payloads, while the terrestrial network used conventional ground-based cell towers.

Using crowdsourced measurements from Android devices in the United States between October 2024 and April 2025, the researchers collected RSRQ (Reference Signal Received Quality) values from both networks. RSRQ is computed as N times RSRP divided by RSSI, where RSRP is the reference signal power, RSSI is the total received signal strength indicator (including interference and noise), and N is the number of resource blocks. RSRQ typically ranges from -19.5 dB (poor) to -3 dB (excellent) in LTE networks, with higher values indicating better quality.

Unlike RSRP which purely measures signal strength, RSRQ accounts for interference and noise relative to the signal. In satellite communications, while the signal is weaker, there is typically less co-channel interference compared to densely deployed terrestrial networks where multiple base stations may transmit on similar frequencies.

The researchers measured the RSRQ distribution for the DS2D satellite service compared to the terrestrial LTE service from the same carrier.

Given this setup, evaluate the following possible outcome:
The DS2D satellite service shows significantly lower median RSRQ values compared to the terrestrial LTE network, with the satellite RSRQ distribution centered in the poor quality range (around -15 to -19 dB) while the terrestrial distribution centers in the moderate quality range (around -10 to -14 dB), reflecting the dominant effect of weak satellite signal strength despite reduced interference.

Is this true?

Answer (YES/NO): NO